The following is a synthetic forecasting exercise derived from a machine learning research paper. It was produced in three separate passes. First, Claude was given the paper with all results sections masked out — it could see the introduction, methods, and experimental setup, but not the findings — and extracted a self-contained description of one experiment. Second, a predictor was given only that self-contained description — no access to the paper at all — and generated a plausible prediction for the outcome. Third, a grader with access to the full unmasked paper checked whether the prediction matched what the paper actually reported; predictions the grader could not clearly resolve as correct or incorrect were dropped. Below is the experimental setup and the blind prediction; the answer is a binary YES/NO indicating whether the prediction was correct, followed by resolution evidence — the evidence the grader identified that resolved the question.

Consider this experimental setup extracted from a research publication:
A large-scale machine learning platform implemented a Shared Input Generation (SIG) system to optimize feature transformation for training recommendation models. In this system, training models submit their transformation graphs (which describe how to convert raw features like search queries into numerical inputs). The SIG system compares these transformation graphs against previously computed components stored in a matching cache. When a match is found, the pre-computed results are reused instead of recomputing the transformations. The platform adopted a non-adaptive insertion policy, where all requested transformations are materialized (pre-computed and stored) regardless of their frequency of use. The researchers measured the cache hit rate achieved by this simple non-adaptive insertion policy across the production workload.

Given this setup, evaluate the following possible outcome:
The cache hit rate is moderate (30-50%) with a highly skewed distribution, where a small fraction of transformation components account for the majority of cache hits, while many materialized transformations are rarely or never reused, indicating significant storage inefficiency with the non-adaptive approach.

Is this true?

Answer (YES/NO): NO